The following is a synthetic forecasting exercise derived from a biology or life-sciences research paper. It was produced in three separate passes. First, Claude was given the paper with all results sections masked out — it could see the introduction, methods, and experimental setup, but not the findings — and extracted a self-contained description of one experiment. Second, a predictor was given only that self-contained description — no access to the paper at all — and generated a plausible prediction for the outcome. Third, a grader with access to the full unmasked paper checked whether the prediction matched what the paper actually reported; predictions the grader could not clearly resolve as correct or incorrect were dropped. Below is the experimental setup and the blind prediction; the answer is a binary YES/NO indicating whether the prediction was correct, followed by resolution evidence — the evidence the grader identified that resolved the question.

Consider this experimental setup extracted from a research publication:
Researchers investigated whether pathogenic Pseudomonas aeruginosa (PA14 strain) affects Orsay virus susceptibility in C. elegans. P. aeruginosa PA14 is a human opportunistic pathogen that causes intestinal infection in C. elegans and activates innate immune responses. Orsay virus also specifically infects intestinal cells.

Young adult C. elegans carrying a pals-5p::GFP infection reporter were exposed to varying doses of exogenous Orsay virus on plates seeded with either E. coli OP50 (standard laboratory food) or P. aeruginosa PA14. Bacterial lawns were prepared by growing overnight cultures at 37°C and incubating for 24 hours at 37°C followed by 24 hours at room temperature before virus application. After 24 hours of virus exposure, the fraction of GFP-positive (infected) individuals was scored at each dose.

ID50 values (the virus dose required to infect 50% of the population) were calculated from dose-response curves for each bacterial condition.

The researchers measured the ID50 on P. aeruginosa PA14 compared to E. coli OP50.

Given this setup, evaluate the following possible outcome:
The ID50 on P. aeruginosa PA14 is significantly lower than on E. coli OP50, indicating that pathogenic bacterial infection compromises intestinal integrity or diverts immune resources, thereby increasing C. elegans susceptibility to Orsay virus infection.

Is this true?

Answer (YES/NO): NO